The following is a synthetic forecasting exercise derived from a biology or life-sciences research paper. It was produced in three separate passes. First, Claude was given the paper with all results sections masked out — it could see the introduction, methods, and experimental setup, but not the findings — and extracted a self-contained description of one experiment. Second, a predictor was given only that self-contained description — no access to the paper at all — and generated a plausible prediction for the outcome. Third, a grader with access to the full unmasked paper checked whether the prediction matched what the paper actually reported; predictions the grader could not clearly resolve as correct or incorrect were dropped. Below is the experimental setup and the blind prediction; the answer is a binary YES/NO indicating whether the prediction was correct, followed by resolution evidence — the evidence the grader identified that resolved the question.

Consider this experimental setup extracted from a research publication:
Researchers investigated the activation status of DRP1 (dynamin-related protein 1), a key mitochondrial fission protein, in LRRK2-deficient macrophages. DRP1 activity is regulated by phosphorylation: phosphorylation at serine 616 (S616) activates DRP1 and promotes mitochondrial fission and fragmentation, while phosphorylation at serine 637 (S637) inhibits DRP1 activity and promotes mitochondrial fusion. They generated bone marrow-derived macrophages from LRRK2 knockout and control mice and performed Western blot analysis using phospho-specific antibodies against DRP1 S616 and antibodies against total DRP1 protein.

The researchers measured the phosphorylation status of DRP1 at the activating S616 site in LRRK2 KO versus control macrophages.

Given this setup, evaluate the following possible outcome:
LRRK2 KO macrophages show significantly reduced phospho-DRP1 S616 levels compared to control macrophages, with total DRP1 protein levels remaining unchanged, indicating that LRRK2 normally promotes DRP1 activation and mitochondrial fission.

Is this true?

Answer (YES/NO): NO